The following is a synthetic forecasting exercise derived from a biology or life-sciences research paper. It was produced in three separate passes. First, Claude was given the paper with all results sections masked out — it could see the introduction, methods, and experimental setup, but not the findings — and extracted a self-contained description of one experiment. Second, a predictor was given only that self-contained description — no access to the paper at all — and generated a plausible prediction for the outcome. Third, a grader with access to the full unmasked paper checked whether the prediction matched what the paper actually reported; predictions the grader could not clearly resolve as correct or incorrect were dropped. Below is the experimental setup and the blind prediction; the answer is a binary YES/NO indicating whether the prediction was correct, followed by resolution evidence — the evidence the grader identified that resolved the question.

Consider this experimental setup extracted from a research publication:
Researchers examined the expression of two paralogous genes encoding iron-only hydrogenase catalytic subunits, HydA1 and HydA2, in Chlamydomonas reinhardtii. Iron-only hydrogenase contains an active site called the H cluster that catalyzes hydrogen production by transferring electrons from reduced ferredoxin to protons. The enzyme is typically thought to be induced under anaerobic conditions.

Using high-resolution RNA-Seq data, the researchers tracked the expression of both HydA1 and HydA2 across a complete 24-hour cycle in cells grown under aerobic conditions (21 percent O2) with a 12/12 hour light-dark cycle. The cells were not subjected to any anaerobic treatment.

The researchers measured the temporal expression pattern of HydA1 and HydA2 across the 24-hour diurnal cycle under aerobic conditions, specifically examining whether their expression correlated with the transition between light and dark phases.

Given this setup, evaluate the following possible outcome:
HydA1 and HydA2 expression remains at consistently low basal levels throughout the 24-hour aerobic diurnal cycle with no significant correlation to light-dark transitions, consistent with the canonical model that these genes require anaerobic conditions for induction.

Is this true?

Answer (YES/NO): NO